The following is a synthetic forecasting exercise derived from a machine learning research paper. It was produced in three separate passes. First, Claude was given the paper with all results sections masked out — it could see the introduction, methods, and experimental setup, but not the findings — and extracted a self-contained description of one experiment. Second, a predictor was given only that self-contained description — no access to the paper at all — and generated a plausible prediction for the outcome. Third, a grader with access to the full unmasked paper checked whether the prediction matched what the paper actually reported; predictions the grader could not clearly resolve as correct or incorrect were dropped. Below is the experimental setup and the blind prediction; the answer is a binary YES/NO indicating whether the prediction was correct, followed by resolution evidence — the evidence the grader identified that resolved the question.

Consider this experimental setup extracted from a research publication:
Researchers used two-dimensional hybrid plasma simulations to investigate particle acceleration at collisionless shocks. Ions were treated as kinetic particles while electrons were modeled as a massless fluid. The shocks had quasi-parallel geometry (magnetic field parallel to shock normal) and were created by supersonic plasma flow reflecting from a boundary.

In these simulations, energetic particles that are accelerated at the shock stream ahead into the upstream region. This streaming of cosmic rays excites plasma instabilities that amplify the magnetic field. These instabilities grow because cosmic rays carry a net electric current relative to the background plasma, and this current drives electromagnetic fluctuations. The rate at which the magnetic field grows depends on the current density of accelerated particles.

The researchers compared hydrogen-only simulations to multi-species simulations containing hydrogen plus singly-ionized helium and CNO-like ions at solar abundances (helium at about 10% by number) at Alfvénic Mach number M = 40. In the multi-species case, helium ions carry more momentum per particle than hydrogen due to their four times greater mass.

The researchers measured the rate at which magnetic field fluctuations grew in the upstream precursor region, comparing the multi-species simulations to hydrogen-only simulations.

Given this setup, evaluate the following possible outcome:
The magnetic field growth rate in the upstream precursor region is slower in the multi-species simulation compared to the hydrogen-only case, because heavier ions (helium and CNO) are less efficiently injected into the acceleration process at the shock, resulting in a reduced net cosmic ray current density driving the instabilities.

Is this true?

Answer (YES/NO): NO